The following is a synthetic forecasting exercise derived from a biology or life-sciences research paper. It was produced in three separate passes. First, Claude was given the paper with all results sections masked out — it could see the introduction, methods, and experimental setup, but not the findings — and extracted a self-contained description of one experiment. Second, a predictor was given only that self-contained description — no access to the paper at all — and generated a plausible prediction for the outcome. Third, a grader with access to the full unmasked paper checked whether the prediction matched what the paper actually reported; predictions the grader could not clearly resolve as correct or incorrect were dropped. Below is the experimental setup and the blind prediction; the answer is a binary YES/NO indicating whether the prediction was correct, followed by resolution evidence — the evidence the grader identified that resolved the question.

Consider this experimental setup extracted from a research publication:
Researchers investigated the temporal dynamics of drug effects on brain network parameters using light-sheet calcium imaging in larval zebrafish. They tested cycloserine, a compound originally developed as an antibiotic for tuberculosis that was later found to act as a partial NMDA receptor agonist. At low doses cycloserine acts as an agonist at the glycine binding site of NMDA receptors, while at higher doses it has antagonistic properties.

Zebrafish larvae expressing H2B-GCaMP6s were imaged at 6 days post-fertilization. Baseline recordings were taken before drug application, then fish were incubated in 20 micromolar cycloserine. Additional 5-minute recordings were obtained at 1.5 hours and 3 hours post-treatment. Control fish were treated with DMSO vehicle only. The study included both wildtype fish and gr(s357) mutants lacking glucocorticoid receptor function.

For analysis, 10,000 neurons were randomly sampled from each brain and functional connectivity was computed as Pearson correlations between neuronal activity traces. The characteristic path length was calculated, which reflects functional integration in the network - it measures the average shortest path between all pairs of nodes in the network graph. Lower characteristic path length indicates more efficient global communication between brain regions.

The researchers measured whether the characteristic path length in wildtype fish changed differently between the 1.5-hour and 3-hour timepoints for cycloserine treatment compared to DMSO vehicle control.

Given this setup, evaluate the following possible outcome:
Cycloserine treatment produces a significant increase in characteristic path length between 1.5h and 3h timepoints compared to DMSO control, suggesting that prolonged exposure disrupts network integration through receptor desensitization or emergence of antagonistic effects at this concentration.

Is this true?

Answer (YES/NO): YES